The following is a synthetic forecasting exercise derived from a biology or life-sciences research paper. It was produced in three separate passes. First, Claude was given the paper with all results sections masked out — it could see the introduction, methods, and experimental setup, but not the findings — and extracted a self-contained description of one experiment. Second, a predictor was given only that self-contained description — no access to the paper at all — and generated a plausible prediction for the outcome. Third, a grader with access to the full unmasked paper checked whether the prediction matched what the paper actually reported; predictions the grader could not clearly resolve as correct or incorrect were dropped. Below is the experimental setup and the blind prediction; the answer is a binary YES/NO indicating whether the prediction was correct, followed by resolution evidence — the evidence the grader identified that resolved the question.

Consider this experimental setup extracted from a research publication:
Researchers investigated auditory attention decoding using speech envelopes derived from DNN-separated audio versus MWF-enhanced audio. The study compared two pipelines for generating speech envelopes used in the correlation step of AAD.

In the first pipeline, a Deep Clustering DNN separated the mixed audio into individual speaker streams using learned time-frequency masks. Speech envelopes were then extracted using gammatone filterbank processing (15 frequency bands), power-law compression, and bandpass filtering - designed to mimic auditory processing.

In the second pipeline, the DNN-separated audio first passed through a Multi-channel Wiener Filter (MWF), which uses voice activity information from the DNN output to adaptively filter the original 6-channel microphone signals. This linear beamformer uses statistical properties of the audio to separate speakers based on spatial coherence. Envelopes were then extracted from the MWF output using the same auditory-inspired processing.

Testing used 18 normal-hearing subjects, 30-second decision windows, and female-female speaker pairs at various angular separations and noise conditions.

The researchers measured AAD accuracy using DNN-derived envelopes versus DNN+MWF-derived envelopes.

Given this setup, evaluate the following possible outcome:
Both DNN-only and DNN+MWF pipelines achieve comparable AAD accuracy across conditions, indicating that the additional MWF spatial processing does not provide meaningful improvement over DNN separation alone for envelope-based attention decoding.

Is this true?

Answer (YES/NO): NO